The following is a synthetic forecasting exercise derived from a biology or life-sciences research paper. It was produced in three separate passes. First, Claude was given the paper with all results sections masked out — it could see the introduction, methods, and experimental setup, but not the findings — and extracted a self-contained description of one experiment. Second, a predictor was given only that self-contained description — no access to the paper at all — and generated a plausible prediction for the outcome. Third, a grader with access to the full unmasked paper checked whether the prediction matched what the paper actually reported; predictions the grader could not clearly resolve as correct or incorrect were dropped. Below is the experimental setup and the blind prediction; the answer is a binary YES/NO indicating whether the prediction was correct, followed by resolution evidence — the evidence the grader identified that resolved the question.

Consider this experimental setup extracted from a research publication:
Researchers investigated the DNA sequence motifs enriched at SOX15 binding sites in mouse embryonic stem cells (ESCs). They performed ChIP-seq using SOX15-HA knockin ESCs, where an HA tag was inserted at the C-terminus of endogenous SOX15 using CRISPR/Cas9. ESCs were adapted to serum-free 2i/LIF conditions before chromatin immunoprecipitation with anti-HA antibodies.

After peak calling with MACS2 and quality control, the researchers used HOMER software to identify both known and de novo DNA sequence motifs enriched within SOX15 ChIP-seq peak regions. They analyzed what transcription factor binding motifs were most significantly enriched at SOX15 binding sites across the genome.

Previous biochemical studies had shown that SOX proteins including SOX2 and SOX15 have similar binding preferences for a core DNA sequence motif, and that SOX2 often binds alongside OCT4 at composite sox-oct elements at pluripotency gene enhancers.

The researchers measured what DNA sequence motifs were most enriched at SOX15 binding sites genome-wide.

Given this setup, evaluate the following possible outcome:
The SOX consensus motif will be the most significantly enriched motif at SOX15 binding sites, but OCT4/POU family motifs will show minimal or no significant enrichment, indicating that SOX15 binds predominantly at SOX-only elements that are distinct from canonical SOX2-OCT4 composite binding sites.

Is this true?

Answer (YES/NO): NO